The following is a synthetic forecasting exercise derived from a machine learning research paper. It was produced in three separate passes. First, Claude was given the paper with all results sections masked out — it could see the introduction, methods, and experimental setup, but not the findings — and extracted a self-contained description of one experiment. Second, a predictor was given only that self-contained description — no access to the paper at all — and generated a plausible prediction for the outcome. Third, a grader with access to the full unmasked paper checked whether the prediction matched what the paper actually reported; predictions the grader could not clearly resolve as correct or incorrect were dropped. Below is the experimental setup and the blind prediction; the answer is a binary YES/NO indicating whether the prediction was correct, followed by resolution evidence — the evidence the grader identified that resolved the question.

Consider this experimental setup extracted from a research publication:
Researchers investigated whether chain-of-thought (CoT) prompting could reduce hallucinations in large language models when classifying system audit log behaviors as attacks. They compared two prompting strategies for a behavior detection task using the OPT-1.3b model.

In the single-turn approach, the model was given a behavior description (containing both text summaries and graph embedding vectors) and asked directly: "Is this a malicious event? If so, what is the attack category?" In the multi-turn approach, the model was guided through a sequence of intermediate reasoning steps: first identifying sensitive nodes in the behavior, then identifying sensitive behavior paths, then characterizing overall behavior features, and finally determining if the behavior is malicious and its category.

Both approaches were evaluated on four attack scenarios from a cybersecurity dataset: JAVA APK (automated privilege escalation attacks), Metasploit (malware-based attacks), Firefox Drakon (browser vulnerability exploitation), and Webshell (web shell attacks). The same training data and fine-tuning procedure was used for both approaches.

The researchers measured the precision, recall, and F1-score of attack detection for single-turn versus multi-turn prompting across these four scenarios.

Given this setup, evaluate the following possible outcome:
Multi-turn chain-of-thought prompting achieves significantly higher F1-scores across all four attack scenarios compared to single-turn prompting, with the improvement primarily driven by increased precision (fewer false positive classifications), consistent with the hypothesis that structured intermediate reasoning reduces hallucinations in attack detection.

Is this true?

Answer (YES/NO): NO